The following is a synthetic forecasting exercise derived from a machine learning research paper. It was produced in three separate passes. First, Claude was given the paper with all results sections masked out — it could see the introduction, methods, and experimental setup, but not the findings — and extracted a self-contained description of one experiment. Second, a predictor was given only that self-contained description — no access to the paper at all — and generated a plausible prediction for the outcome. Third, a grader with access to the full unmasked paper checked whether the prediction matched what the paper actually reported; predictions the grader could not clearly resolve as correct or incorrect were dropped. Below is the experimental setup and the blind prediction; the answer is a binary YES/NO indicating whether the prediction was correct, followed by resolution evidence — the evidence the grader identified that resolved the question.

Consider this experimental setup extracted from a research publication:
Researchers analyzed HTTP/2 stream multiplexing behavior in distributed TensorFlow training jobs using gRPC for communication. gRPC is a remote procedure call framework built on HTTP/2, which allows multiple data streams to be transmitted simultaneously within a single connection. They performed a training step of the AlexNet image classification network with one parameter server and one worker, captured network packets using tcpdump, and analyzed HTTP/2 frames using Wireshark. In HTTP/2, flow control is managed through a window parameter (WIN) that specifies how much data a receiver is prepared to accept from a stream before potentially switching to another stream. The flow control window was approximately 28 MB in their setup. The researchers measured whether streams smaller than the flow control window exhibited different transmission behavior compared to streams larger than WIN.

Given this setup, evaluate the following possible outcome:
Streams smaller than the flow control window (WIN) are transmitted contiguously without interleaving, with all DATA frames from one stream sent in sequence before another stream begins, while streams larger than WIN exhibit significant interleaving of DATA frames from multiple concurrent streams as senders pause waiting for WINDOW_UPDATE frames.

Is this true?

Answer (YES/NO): NO